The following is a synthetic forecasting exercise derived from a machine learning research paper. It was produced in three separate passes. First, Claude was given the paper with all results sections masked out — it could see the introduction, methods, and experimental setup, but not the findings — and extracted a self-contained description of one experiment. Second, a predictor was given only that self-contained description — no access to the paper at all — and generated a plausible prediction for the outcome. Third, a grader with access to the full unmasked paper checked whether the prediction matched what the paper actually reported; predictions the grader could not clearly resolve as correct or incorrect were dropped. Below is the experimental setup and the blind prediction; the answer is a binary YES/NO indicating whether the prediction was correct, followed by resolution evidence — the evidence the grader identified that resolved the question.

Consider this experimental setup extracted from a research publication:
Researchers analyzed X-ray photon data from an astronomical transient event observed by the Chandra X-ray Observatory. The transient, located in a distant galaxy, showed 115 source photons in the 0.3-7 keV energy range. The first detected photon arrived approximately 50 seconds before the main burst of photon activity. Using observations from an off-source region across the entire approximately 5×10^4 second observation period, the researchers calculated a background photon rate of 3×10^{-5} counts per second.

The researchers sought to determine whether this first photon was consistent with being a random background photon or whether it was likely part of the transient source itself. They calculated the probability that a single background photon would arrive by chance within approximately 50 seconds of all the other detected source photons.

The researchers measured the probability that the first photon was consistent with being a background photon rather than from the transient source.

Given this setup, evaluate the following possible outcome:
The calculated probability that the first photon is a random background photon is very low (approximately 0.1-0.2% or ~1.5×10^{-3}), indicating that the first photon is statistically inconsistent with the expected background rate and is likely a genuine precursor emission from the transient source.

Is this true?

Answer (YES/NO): NO